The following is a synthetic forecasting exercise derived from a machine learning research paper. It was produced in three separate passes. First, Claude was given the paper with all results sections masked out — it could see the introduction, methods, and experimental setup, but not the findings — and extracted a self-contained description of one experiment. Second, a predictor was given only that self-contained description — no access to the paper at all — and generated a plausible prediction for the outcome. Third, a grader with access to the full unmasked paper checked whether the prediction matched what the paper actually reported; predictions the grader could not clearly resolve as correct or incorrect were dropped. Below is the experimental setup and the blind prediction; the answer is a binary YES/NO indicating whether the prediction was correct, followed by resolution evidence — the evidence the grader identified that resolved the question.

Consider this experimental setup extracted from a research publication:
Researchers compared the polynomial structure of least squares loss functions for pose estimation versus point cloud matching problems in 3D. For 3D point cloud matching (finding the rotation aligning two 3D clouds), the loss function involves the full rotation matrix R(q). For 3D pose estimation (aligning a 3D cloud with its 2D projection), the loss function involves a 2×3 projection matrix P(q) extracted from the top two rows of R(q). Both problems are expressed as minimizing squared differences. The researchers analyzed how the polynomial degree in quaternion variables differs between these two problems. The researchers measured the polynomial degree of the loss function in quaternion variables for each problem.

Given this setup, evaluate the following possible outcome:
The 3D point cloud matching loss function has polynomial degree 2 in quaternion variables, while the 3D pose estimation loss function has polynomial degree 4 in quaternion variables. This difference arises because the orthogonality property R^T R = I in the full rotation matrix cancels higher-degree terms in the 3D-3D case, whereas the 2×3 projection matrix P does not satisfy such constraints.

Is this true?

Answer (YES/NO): YES